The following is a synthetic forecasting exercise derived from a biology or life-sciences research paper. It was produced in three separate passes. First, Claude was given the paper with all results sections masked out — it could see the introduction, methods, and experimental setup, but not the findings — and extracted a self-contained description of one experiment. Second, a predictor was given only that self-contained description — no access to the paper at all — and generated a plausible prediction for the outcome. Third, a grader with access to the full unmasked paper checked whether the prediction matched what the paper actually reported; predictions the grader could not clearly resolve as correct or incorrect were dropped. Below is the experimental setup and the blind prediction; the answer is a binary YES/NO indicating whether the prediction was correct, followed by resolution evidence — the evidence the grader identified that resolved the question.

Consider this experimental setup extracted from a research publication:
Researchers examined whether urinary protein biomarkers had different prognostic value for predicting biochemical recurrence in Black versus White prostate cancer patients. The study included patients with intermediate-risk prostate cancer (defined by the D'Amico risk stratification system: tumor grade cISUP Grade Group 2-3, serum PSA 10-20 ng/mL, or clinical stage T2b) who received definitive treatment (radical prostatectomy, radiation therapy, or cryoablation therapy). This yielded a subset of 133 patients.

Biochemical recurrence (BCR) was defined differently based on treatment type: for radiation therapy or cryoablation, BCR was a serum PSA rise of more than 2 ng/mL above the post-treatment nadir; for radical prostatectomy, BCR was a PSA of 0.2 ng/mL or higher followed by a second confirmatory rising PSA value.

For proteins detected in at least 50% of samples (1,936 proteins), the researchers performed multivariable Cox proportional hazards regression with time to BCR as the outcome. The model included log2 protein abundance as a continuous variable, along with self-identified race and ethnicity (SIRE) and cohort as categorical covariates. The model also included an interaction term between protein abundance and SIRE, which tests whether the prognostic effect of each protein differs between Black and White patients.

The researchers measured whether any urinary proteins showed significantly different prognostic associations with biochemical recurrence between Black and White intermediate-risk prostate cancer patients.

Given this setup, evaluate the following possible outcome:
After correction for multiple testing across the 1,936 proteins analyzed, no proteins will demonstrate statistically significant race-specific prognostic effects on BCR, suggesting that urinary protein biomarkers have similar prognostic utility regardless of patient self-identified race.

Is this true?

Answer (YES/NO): NO